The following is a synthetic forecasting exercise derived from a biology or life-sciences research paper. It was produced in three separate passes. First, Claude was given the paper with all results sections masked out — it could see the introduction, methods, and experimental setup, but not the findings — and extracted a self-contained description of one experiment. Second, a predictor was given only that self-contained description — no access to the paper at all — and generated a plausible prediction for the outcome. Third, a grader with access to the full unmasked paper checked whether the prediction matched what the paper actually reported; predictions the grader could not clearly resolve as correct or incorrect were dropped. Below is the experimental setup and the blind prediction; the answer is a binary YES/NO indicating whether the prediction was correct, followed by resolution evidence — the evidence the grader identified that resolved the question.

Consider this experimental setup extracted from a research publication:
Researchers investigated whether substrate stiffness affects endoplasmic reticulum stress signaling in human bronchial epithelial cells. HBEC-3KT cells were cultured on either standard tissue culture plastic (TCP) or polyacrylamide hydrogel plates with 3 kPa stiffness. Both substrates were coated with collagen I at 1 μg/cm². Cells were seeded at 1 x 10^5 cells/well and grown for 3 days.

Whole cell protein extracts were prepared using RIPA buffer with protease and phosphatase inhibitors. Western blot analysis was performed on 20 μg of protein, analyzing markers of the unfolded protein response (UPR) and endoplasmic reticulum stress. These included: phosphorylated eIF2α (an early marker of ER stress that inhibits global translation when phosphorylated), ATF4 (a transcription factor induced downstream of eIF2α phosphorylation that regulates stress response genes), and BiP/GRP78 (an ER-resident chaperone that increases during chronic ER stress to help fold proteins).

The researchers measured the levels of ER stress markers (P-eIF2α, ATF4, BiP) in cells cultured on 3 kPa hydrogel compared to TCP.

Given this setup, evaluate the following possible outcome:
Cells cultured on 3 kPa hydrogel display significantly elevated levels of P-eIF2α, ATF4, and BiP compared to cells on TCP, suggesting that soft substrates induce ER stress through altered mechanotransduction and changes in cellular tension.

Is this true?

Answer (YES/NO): YES